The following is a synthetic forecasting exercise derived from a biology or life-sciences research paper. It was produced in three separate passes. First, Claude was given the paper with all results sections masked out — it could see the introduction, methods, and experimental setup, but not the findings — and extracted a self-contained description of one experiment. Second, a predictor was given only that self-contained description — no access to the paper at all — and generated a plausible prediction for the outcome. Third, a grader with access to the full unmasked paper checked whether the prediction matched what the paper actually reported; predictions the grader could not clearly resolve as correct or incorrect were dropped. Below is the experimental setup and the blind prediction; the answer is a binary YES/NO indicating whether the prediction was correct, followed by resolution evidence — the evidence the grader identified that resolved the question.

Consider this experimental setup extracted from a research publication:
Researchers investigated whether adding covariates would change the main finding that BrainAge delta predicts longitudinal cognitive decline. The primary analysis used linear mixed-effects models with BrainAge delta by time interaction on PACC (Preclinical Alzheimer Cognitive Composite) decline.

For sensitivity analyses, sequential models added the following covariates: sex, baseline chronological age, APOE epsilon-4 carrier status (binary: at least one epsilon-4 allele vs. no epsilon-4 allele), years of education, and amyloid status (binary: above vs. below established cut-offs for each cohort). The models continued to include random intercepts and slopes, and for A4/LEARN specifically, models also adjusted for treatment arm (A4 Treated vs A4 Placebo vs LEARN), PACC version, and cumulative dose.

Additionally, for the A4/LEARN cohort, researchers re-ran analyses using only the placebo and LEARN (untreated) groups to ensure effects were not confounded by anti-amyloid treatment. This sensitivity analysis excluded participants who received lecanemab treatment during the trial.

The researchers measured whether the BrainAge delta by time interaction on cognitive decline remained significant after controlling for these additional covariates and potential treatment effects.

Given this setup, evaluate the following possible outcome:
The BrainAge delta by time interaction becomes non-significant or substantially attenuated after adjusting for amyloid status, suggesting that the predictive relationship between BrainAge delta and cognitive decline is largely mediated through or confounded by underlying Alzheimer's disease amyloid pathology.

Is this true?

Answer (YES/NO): NO